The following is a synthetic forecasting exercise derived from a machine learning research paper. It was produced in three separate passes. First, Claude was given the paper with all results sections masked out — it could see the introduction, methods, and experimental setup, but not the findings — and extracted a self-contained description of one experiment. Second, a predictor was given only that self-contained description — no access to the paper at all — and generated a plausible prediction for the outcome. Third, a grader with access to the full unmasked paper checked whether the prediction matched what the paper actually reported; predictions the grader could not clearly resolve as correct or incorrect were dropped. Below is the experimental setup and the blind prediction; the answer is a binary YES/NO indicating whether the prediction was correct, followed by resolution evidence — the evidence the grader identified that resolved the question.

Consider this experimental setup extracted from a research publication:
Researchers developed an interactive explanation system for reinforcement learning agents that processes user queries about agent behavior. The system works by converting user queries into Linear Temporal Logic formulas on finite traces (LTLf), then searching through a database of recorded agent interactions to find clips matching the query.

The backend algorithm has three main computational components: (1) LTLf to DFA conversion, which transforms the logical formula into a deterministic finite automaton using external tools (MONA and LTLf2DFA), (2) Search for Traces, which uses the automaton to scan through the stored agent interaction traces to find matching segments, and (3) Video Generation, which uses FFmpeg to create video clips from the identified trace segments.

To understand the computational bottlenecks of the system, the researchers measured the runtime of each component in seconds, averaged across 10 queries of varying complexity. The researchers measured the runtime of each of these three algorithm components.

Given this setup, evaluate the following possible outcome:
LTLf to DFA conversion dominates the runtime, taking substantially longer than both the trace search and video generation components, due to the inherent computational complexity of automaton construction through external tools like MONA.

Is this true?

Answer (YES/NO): YES